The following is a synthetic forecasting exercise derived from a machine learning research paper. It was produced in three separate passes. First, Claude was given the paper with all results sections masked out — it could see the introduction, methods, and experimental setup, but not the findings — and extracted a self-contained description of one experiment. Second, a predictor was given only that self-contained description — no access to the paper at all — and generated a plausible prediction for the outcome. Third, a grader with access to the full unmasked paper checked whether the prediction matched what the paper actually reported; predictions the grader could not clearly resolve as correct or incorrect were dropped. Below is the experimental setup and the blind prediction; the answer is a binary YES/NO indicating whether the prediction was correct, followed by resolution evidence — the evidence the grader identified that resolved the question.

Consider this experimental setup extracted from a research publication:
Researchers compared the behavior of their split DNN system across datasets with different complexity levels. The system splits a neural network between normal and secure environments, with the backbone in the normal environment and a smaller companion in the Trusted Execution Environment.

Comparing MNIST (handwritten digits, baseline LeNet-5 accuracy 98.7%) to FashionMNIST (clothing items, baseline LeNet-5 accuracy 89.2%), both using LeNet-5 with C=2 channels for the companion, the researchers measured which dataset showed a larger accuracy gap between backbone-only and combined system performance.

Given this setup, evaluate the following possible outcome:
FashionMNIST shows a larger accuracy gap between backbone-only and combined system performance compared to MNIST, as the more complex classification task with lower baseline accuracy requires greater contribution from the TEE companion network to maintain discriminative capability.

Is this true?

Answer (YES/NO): NO